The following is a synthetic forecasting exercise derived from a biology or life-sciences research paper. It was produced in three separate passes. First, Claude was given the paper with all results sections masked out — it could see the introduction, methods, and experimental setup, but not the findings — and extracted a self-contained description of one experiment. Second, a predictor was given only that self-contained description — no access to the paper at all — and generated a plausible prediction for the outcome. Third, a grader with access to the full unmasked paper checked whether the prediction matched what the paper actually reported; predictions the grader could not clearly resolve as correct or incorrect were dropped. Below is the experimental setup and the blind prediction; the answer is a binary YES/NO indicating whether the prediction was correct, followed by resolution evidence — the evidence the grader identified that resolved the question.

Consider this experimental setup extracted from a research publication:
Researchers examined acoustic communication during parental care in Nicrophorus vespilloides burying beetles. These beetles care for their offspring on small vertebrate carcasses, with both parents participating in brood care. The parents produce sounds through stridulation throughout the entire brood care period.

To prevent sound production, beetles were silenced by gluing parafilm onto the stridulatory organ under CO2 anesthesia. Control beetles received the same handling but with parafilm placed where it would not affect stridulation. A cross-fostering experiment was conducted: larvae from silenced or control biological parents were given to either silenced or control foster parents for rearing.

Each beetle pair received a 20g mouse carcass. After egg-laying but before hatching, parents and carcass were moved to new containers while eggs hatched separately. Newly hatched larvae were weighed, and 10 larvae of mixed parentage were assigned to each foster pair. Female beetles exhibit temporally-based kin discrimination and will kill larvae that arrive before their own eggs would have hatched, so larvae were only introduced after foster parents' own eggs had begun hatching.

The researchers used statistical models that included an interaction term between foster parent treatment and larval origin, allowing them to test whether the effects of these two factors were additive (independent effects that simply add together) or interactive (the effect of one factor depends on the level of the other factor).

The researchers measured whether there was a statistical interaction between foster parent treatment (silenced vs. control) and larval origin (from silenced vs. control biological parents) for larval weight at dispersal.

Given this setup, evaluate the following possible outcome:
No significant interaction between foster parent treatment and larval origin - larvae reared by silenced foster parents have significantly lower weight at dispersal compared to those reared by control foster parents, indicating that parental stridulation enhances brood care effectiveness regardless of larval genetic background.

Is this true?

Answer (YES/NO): YES